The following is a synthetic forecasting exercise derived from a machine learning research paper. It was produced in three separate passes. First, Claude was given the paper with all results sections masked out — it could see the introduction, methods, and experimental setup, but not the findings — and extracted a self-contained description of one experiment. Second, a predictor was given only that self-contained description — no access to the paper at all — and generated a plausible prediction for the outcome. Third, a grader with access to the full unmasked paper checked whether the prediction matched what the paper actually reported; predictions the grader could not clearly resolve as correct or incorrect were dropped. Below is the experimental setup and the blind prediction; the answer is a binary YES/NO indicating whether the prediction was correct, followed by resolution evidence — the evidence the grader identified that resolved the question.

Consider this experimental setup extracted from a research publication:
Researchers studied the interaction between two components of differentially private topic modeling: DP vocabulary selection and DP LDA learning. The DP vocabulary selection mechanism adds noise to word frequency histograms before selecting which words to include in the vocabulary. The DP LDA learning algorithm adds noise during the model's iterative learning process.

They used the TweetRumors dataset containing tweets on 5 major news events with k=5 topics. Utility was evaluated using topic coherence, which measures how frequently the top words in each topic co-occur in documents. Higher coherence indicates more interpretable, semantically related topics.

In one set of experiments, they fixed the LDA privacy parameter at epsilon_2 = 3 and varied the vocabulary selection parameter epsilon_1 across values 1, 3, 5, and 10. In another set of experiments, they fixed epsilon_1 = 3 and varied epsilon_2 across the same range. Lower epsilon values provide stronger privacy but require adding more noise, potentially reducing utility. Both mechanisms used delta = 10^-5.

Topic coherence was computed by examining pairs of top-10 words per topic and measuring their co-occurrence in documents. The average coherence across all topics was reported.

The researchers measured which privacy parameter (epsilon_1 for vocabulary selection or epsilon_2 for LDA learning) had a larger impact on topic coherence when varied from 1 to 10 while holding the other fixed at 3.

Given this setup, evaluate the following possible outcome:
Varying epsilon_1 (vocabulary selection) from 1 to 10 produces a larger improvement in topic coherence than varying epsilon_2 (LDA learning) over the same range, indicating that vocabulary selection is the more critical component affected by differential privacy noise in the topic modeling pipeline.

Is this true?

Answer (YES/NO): NO